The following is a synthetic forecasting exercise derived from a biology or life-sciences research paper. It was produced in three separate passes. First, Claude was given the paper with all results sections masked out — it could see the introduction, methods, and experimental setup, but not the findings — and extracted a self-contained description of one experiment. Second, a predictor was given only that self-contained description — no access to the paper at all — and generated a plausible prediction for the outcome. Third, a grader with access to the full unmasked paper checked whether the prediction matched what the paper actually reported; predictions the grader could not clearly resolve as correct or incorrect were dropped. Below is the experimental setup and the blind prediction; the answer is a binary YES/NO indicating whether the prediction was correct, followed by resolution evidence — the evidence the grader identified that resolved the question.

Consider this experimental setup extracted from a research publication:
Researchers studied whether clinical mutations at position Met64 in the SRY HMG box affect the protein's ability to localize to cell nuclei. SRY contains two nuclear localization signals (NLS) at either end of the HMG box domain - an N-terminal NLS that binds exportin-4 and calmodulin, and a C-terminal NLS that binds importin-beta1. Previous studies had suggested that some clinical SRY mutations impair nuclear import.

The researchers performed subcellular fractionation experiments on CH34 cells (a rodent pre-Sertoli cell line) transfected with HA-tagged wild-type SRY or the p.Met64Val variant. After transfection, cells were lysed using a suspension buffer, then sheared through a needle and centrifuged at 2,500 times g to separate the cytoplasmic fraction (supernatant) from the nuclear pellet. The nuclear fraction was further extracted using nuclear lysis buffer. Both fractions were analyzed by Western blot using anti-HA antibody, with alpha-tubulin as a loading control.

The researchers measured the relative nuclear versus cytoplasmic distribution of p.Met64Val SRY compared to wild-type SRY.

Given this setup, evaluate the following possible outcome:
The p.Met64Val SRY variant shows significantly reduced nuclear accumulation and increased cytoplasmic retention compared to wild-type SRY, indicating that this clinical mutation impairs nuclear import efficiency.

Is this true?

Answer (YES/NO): NO